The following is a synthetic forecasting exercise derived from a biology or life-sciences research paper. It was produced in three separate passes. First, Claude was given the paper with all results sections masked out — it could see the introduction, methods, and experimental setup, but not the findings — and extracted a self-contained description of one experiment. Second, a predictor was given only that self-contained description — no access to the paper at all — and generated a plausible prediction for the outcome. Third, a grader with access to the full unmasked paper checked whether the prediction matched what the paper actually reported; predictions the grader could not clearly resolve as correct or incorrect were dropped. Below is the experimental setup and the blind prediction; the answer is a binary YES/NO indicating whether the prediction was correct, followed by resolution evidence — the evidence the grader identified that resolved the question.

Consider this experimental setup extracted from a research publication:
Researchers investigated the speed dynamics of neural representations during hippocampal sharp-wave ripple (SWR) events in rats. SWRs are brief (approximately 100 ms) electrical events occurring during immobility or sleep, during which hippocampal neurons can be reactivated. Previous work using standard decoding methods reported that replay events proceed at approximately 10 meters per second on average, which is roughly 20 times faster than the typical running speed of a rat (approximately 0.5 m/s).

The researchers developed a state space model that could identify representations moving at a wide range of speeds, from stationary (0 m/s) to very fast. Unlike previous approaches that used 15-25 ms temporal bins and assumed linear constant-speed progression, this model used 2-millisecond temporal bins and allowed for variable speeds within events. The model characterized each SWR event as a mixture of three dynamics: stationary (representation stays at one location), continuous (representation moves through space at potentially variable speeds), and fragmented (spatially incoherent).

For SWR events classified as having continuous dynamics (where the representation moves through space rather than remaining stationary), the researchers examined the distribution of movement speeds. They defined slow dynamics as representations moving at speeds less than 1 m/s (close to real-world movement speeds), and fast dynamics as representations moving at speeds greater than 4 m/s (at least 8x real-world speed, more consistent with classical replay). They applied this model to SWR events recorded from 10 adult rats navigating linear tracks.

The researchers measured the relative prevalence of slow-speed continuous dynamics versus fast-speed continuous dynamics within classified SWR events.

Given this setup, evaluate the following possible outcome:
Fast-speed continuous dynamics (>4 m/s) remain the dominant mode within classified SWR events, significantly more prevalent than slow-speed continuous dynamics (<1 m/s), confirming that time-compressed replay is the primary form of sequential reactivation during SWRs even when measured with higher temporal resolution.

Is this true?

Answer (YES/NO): NO